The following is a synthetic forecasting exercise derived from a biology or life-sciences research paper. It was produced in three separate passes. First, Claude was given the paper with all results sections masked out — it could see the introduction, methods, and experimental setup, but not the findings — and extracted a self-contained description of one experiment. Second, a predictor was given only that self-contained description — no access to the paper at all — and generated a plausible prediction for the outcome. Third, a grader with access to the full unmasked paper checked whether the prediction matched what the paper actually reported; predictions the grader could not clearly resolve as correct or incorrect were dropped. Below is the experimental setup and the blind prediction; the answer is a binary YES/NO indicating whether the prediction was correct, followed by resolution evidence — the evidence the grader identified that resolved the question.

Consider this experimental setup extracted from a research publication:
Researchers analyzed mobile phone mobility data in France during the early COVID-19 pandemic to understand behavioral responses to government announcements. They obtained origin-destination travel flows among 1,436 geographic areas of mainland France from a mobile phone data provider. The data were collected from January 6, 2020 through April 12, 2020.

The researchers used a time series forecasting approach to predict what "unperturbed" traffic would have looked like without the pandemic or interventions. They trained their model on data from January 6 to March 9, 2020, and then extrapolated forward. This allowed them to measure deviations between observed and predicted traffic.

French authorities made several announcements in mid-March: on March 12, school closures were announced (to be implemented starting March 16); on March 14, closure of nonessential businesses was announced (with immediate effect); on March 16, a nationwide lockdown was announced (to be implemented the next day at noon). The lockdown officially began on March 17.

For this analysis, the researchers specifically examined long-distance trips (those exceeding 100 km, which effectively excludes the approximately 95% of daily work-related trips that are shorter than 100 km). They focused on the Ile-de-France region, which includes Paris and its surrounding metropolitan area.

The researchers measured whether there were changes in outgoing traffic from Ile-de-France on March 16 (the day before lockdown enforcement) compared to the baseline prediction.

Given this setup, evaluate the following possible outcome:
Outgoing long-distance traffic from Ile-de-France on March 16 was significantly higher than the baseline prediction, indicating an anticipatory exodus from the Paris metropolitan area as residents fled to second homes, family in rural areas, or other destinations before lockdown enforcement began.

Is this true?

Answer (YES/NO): YES